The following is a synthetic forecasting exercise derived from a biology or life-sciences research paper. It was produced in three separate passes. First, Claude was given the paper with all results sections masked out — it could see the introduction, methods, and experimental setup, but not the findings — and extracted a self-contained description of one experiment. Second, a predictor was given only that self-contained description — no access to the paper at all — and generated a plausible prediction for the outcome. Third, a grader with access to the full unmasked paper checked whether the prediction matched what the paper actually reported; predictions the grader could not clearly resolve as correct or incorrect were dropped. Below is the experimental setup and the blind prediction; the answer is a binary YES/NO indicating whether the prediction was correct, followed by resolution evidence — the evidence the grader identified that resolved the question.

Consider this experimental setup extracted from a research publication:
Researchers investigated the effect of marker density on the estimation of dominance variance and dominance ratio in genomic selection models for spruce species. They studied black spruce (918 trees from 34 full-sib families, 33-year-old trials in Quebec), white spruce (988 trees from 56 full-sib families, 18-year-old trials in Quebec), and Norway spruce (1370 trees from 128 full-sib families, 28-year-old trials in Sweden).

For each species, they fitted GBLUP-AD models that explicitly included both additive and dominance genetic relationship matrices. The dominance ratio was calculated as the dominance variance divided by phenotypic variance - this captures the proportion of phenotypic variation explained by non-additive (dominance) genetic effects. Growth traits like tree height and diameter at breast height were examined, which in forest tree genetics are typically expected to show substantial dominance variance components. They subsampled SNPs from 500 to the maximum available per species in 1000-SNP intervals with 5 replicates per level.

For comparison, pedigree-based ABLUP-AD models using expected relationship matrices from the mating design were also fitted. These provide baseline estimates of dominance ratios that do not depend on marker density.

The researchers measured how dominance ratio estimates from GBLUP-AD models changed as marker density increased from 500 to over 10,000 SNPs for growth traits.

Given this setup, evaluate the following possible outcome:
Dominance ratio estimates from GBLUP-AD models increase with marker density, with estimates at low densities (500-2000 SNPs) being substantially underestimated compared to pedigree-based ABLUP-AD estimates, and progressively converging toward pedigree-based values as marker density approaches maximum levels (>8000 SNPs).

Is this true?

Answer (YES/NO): NO